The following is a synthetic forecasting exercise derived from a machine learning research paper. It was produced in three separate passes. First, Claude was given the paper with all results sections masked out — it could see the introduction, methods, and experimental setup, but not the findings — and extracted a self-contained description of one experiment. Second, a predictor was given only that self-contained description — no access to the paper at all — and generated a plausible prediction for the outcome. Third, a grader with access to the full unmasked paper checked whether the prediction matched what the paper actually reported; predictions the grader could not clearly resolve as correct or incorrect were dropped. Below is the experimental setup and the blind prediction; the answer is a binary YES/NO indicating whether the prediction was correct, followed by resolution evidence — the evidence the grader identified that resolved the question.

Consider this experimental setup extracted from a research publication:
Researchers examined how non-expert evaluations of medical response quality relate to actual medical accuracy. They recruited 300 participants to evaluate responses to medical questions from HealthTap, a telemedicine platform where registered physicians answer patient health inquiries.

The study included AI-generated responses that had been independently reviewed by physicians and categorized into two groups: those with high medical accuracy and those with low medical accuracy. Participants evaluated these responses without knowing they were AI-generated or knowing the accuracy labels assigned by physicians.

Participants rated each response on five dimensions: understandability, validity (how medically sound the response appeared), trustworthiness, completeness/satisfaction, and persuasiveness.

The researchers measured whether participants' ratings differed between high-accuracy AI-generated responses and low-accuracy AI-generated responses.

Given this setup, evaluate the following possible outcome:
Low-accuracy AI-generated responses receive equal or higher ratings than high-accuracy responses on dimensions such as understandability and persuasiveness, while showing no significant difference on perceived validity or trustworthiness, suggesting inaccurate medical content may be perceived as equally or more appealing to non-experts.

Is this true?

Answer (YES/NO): NO